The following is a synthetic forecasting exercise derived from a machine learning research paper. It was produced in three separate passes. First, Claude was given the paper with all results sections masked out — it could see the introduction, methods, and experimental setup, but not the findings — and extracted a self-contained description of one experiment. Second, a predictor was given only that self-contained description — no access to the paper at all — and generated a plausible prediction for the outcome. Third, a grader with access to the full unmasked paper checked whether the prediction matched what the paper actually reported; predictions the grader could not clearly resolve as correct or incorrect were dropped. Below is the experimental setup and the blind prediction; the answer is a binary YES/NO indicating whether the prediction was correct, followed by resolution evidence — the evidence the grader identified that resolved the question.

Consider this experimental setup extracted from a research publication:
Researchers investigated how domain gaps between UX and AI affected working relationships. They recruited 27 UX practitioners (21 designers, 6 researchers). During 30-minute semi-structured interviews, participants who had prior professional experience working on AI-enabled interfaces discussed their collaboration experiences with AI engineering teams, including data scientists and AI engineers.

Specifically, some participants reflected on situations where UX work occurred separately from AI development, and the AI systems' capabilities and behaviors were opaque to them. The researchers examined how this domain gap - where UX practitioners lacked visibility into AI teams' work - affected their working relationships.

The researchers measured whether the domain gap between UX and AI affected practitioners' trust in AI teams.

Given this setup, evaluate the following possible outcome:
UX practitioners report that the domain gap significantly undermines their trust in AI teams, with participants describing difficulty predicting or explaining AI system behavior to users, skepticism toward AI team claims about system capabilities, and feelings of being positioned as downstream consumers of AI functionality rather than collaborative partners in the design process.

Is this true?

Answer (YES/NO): NO